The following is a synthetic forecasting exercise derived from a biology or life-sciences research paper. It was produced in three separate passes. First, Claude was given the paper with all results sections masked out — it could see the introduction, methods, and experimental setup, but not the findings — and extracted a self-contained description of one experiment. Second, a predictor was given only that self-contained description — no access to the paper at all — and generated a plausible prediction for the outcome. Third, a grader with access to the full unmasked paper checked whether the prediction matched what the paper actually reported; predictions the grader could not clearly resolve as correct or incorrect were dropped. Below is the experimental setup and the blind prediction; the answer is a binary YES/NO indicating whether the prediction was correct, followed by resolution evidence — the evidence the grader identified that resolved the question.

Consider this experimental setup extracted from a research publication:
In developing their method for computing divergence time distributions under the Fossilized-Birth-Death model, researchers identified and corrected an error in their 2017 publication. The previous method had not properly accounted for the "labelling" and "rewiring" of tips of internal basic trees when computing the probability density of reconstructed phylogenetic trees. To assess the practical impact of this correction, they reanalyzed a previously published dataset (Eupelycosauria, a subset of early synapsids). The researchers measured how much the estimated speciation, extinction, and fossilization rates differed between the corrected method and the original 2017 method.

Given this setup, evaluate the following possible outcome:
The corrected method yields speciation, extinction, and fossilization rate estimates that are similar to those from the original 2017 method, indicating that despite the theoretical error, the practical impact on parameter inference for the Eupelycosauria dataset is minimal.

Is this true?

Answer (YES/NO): YES